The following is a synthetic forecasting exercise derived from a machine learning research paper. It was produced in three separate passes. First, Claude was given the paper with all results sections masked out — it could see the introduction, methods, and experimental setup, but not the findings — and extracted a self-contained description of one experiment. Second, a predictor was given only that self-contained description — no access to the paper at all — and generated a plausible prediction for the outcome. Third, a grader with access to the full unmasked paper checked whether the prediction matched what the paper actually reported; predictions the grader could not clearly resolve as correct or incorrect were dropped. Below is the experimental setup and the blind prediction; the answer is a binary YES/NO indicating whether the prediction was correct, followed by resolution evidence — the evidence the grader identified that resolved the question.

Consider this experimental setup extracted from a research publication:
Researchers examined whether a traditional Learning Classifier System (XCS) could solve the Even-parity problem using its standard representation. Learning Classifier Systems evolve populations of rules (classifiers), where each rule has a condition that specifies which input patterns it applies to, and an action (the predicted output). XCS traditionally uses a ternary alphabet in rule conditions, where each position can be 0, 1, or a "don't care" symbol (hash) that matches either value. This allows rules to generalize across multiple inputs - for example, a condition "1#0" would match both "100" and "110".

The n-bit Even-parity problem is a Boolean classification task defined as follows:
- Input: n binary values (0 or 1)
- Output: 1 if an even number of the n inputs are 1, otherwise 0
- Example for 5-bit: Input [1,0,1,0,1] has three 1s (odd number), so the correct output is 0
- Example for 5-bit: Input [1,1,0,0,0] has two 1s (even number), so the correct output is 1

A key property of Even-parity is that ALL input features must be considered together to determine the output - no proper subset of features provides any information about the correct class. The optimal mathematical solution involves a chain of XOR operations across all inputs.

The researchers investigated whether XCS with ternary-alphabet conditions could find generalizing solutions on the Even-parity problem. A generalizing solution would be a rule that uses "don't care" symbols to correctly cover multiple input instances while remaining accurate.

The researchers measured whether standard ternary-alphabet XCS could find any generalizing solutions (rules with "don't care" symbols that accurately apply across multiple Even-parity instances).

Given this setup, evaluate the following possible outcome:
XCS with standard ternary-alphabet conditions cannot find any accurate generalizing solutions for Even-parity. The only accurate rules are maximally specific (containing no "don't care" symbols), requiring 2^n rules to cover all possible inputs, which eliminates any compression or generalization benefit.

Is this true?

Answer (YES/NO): YES